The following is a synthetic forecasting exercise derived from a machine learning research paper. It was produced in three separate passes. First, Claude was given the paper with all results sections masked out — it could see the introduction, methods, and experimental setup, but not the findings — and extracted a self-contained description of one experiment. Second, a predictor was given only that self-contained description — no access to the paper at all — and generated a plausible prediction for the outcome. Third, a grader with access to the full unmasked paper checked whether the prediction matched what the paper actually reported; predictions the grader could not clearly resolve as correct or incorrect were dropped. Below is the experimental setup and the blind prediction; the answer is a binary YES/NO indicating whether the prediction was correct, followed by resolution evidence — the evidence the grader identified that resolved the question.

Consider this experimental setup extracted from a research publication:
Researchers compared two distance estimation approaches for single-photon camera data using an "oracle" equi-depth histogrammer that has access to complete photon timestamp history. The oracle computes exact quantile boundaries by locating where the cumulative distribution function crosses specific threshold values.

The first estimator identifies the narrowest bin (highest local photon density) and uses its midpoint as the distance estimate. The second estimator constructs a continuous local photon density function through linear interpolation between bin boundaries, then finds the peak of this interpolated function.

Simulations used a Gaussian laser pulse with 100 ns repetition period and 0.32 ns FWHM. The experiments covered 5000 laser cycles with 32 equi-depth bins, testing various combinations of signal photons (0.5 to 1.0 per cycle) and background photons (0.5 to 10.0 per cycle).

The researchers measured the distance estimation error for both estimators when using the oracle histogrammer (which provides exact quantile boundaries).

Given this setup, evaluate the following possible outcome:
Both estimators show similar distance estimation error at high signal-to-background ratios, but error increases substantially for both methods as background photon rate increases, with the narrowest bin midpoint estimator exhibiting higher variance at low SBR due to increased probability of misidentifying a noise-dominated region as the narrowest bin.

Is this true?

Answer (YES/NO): NO